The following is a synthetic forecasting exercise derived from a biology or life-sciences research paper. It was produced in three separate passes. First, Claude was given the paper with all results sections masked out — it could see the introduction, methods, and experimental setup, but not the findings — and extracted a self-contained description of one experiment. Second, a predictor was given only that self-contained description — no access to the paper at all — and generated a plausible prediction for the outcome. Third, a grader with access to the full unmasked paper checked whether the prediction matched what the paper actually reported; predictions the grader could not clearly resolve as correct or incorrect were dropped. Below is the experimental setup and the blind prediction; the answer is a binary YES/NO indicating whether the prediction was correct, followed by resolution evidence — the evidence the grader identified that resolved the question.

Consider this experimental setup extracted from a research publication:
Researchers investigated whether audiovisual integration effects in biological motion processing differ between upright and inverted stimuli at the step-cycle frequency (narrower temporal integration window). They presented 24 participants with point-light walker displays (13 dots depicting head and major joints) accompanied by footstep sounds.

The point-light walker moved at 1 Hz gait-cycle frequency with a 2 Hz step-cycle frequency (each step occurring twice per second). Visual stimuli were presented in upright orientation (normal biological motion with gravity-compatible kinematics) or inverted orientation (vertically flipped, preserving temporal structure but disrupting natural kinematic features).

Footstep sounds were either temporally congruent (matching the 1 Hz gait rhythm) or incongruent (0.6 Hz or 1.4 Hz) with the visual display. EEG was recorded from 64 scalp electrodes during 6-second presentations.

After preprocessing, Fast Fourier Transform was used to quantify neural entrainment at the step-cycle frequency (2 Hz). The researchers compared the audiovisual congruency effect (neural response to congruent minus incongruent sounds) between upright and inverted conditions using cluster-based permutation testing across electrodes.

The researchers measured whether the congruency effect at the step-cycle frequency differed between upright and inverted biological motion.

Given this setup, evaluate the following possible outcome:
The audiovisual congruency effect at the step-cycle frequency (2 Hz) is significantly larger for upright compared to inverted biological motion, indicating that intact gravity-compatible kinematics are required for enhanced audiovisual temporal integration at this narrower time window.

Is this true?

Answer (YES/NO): NO